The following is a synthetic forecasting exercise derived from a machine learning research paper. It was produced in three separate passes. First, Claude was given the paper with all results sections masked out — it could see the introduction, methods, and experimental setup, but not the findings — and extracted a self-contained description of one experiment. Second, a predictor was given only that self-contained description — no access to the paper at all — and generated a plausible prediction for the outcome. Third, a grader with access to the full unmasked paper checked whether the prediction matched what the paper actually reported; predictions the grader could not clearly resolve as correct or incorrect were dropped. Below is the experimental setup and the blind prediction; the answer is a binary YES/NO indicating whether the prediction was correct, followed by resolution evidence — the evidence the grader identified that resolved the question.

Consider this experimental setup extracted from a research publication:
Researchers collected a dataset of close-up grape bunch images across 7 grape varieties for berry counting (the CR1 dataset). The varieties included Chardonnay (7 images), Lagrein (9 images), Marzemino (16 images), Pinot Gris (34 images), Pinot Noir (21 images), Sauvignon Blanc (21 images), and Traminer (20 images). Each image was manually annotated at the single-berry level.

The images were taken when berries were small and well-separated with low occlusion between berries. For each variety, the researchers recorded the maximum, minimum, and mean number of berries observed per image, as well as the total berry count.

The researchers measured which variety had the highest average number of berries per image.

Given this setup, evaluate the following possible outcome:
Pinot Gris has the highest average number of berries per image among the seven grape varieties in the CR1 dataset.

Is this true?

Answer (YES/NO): NO